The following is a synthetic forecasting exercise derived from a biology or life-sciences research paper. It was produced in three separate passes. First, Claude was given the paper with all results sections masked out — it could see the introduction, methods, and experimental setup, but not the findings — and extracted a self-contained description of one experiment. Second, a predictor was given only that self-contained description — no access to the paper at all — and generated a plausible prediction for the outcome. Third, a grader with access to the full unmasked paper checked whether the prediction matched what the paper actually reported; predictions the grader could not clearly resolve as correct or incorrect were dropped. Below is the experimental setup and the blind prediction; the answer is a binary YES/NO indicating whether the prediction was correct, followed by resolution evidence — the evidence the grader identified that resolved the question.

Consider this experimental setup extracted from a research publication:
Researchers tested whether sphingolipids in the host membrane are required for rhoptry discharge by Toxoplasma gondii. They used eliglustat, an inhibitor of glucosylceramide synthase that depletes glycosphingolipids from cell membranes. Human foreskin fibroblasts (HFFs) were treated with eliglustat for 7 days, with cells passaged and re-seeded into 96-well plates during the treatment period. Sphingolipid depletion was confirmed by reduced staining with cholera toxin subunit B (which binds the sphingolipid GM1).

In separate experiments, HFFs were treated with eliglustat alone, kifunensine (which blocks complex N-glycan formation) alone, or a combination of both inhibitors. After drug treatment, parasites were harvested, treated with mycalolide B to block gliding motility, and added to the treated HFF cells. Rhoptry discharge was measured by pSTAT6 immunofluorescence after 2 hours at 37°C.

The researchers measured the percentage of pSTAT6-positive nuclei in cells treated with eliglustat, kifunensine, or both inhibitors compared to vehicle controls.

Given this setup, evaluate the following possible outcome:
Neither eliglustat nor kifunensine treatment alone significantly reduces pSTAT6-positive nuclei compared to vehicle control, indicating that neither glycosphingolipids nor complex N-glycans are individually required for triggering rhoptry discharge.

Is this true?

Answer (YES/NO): NO